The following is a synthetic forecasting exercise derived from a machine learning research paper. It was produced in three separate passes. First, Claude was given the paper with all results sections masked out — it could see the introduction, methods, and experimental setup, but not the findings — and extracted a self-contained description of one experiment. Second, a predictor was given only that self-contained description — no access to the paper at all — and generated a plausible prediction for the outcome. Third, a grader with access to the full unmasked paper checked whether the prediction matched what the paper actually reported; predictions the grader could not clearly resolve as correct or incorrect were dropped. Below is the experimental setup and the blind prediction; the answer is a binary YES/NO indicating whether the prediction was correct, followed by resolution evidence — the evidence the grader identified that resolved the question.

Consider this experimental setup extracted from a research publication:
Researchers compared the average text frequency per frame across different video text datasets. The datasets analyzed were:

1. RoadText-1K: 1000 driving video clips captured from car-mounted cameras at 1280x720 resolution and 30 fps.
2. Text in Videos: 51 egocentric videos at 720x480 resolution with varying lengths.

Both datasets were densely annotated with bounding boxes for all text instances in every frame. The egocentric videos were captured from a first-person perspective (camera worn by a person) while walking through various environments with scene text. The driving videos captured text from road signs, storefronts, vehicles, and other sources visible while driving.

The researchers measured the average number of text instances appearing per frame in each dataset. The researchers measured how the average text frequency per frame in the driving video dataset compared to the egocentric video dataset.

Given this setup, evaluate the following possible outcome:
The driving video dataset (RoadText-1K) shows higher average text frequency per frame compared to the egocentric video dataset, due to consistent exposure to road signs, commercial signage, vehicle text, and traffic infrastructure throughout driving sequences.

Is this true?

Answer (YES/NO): NO